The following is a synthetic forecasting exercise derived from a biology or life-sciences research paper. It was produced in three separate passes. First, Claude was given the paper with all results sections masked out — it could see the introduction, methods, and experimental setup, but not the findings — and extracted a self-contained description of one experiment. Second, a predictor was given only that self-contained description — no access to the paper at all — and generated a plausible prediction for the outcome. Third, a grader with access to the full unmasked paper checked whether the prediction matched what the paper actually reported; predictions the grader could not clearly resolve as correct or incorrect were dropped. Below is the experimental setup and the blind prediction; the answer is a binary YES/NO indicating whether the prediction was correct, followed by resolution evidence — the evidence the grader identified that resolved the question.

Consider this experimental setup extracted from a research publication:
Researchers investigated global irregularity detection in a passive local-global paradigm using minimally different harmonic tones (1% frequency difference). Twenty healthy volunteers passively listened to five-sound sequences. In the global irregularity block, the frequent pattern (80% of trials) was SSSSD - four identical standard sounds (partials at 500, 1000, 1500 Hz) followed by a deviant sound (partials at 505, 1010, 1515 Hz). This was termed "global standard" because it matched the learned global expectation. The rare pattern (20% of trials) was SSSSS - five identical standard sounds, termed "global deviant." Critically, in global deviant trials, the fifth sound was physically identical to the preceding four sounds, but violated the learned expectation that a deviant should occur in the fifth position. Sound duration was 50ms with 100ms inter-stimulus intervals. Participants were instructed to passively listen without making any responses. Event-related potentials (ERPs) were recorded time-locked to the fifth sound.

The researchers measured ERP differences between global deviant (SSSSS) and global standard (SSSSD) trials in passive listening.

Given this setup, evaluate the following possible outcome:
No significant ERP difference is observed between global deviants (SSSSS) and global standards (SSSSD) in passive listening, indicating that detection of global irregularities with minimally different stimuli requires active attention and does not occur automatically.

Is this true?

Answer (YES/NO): NO